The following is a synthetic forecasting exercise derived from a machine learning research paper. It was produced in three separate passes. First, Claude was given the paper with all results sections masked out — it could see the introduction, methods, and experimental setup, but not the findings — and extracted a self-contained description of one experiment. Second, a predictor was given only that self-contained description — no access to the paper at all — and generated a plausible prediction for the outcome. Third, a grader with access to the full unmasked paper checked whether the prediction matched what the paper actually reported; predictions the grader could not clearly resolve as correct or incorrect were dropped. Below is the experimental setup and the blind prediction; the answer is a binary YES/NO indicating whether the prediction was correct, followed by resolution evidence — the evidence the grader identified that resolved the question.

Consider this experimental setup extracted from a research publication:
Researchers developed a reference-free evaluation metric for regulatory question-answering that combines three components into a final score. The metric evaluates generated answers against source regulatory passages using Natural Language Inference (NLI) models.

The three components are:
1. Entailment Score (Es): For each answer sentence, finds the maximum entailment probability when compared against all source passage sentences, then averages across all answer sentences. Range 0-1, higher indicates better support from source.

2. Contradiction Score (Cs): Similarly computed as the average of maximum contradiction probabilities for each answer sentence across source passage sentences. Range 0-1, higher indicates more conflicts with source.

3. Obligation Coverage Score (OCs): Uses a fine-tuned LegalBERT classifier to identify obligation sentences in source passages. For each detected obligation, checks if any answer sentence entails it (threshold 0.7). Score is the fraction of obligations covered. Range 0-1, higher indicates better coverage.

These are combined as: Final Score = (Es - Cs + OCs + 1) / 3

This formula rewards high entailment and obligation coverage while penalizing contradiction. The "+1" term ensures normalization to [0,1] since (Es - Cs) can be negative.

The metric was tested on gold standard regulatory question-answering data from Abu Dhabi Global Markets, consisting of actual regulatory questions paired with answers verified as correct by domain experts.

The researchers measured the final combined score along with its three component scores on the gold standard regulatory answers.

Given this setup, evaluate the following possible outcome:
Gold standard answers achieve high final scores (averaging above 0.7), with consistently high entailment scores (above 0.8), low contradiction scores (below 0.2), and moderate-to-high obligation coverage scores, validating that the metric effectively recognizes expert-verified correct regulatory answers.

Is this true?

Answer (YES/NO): NO